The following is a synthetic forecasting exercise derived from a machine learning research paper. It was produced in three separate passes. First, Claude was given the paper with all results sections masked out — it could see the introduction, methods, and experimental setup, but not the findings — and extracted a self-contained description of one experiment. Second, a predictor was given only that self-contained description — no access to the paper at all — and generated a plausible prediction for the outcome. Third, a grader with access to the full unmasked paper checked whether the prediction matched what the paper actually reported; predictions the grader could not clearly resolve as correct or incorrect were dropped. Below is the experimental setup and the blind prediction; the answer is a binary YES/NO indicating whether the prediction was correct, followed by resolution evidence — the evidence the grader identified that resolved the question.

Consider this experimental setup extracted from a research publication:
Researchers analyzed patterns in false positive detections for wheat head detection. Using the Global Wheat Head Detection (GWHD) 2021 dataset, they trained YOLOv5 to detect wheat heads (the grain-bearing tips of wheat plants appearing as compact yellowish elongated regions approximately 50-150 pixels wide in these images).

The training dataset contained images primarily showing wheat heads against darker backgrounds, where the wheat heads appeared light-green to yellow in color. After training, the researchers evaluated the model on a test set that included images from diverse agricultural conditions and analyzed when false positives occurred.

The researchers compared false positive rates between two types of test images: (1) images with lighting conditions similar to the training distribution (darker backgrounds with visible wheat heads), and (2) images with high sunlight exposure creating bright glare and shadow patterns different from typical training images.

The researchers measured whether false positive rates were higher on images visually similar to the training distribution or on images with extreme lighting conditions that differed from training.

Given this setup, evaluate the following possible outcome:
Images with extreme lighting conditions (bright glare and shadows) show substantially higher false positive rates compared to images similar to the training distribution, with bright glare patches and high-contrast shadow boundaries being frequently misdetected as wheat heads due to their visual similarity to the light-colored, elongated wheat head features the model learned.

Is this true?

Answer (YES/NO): YES